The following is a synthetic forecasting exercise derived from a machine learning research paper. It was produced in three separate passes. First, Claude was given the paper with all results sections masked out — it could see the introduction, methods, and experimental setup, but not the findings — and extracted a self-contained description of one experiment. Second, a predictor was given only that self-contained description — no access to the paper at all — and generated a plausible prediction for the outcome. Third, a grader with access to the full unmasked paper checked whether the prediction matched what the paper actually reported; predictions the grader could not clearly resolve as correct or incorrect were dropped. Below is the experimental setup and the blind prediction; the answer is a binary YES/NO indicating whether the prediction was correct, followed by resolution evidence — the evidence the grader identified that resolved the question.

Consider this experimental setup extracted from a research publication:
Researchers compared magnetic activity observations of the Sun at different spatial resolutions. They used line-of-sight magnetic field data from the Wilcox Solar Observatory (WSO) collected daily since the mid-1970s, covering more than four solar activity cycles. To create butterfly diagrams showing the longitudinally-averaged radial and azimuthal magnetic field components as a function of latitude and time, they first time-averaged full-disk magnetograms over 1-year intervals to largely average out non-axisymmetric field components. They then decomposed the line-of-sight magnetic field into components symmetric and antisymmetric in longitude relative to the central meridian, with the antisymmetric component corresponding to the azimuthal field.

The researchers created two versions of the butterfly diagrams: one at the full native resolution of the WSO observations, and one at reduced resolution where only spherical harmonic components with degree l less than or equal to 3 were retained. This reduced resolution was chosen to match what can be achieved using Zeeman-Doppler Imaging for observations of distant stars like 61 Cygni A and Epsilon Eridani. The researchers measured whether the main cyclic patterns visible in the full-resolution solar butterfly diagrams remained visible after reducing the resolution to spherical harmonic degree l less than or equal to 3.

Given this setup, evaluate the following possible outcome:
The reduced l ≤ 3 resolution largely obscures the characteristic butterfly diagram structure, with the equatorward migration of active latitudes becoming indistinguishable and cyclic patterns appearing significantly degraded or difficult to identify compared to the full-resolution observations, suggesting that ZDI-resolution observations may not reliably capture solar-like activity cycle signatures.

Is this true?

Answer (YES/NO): NO